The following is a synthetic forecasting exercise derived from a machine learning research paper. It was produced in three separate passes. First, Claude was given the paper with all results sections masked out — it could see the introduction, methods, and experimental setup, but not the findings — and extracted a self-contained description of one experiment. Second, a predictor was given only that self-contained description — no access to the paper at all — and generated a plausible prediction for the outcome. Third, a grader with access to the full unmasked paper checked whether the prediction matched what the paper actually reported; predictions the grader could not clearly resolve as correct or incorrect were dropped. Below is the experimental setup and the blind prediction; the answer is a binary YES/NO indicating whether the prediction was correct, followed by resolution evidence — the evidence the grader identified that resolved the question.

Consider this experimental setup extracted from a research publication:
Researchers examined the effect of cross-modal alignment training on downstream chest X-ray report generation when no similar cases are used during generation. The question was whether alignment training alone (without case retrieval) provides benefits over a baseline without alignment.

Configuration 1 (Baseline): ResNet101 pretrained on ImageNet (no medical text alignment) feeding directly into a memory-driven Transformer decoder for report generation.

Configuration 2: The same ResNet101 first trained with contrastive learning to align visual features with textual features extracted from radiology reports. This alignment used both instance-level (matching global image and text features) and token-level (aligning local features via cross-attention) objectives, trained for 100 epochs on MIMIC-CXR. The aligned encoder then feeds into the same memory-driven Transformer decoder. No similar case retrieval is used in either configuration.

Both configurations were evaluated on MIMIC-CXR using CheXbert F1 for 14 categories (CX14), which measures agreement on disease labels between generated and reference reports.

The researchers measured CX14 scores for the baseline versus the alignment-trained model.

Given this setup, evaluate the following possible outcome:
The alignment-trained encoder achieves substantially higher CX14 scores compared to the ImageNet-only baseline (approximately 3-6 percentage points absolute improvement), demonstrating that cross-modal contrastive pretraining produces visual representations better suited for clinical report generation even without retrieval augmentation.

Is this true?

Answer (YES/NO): NO